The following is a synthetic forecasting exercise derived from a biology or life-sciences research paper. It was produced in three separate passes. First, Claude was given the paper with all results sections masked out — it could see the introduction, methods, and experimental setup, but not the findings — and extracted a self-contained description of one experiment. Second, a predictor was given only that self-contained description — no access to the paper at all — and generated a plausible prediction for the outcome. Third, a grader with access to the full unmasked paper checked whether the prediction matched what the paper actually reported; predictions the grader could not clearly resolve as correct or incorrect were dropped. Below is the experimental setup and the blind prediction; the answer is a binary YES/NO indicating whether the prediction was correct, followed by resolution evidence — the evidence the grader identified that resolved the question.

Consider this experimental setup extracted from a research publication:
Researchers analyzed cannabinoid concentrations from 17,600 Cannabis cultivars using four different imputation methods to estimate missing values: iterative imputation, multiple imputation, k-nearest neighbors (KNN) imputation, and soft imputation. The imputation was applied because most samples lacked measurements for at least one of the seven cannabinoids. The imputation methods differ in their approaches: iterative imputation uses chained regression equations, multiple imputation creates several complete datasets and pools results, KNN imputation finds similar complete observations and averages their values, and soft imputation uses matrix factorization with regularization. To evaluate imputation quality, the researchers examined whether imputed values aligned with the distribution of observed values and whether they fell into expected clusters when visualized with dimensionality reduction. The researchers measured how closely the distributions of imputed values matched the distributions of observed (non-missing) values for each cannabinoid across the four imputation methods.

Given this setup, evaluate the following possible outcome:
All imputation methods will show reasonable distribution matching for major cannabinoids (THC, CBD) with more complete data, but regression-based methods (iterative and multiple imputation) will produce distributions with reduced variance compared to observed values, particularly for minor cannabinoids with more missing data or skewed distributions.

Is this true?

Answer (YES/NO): NO